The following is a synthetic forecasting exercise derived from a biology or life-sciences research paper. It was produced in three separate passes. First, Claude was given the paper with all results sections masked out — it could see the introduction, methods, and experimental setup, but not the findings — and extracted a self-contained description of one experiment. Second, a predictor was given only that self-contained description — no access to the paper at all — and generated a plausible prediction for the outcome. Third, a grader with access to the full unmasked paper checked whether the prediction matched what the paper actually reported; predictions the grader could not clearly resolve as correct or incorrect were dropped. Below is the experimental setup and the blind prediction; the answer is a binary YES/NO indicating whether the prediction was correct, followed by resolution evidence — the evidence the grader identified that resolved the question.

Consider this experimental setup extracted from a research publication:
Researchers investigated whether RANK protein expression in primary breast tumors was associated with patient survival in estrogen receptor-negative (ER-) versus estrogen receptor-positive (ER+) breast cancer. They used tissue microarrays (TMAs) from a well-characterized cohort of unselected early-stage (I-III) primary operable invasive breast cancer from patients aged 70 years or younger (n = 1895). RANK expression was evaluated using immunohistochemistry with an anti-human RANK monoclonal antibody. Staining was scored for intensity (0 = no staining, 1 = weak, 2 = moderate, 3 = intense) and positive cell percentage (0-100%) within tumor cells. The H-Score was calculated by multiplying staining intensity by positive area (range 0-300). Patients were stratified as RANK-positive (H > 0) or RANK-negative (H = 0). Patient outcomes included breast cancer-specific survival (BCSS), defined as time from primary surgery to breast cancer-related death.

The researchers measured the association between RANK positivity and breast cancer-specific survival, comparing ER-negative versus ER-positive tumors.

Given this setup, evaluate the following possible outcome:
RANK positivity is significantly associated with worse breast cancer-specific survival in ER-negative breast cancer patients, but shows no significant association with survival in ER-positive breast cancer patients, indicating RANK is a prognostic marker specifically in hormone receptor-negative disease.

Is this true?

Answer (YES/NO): NO